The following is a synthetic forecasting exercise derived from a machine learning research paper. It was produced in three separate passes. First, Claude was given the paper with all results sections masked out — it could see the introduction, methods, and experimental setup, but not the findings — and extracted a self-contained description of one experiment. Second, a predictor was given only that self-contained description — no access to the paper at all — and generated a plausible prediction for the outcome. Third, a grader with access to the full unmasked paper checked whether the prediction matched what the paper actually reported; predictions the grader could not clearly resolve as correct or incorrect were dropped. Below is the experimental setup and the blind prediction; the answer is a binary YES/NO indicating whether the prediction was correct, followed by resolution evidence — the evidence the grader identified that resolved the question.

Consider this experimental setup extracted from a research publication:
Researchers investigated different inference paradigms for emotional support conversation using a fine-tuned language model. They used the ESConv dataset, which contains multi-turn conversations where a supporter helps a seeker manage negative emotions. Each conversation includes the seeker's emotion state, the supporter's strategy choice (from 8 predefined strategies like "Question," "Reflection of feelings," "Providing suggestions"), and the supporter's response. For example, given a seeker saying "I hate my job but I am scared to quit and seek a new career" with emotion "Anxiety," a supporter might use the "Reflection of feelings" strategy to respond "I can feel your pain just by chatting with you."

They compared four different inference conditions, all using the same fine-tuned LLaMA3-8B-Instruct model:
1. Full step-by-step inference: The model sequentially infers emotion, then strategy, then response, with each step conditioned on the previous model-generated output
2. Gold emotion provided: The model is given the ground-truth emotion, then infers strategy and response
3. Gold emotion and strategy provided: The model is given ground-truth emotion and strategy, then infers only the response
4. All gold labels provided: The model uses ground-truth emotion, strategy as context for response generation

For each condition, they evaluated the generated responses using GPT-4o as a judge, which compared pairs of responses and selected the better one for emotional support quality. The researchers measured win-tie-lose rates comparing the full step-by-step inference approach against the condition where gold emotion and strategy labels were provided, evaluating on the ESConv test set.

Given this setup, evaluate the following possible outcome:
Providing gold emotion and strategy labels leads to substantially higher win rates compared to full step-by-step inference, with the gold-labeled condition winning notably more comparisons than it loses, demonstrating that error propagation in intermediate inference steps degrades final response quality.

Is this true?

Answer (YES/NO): NO